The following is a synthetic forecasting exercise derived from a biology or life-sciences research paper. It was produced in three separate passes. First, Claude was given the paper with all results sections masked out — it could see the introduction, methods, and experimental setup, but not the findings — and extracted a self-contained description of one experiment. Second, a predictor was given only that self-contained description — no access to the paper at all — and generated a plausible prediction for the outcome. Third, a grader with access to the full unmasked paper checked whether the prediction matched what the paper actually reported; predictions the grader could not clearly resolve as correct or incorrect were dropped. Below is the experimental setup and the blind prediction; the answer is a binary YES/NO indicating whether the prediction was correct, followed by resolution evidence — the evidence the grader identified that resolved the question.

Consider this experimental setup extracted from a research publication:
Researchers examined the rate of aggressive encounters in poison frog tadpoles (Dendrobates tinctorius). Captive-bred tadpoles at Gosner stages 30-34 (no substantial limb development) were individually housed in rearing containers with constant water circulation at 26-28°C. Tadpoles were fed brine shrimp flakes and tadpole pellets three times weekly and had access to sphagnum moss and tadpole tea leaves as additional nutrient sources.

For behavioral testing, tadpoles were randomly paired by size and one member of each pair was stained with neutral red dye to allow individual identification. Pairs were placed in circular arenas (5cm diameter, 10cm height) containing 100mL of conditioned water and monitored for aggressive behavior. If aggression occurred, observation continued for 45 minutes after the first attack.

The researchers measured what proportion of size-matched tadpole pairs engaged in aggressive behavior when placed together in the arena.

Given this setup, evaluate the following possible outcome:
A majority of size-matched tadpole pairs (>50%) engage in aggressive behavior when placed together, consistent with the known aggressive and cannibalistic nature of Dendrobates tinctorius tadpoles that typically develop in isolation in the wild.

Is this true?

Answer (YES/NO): NO